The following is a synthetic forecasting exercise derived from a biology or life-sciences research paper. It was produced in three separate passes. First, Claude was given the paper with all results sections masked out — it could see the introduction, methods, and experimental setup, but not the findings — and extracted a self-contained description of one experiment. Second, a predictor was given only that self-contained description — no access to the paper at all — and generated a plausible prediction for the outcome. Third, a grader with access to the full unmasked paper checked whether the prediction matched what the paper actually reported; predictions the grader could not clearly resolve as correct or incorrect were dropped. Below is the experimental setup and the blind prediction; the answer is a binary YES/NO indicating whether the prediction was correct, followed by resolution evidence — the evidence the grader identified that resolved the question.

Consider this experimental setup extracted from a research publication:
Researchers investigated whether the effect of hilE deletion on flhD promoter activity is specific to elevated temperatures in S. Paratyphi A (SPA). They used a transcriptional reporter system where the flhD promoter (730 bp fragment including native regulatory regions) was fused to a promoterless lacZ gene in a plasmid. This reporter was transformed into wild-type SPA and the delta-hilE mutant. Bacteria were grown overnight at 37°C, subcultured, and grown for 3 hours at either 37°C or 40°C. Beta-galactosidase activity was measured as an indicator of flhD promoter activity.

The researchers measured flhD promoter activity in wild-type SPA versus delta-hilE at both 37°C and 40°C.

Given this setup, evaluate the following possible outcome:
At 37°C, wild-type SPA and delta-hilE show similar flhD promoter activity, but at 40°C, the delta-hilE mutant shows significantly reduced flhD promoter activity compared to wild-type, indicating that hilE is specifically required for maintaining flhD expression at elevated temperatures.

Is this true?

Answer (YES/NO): NO